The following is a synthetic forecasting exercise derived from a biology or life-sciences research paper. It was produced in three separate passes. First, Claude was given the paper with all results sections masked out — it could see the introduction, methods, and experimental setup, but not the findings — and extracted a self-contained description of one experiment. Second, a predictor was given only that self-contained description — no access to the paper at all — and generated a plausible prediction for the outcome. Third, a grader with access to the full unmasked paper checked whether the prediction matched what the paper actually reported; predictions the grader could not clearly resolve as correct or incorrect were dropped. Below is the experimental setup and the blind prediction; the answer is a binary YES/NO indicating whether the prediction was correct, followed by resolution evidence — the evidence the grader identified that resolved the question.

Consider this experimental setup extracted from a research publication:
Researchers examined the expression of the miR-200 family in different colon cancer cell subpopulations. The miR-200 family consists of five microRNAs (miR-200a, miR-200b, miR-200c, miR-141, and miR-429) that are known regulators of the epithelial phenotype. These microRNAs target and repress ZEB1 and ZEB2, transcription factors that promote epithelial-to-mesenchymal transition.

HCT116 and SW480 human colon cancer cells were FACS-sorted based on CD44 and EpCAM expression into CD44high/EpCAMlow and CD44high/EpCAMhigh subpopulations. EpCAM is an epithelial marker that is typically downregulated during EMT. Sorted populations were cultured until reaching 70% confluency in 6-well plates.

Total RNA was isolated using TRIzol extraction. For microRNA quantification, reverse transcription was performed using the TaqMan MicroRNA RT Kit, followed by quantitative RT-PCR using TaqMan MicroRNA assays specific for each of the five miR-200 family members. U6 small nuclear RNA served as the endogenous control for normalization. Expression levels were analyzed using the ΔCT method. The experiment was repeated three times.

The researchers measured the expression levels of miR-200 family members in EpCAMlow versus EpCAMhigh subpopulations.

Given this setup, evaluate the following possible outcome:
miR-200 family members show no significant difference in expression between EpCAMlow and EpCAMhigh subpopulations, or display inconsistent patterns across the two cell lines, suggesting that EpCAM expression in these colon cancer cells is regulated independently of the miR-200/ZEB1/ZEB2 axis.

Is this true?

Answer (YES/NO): NO